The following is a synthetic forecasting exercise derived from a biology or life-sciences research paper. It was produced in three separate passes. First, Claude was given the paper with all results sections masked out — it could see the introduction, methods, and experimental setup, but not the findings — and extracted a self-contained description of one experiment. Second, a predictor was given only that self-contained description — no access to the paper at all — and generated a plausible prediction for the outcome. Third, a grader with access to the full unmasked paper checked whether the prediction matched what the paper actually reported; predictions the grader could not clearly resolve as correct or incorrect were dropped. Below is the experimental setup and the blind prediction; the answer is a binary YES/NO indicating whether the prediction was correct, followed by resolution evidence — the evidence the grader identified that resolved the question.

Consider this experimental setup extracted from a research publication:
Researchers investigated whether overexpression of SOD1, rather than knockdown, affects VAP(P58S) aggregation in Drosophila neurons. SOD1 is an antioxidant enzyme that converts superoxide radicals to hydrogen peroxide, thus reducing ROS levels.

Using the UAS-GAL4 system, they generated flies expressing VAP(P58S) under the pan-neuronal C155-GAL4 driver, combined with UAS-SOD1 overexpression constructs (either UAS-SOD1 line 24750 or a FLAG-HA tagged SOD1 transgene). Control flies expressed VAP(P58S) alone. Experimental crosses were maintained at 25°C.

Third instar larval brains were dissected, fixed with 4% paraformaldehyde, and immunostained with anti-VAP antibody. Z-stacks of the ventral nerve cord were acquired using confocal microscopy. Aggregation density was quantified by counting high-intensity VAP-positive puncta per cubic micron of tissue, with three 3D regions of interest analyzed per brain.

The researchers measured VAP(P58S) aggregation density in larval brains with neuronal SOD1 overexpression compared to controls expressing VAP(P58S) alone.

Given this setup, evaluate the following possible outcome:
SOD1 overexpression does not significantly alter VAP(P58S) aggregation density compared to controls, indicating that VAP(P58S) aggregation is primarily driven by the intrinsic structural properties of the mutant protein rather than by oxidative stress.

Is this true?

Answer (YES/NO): NO